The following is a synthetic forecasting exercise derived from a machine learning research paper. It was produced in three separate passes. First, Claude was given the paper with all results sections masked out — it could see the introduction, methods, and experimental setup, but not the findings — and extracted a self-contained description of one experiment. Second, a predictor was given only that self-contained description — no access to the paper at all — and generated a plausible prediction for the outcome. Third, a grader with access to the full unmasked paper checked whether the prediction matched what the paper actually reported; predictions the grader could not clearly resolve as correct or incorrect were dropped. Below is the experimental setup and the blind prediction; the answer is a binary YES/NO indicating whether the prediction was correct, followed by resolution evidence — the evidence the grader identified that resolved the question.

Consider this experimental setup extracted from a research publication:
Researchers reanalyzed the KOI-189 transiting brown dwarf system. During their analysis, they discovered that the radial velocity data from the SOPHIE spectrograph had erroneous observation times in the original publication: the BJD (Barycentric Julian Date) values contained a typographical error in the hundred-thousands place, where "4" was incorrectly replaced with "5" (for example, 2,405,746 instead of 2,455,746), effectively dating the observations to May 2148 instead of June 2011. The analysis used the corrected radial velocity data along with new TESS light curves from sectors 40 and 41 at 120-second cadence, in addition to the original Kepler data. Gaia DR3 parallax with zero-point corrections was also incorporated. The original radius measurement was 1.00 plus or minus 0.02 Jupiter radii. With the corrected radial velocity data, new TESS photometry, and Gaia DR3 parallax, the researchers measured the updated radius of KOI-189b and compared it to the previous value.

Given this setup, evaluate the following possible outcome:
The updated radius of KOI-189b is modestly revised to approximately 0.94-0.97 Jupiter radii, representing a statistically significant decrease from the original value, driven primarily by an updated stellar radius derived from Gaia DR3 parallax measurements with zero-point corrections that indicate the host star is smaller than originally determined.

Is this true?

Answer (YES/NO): NO